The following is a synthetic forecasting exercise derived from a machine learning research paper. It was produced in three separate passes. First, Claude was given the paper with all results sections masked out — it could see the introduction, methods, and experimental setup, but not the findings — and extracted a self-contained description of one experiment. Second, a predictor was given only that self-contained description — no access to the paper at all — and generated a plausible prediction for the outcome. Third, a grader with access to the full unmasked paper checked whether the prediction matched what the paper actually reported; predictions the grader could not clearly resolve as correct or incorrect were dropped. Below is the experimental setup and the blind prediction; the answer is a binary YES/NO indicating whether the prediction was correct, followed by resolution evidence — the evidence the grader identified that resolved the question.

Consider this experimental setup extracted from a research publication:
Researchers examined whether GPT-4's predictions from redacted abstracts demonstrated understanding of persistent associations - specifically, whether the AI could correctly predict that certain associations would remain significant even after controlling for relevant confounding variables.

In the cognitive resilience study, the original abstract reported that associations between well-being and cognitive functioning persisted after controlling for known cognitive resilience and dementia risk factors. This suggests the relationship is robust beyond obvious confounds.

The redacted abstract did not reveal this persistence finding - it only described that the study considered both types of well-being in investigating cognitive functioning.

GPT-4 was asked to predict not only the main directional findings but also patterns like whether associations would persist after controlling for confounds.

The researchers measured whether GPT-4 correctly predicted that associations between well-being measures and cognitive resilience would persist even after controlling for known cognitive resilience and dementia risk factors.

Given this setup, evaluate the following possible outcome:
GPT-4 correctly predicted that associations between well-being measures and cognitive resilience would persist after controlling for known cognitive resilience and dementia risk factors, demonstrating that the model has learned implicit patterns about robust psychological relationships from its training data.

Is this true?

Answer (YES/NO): YES